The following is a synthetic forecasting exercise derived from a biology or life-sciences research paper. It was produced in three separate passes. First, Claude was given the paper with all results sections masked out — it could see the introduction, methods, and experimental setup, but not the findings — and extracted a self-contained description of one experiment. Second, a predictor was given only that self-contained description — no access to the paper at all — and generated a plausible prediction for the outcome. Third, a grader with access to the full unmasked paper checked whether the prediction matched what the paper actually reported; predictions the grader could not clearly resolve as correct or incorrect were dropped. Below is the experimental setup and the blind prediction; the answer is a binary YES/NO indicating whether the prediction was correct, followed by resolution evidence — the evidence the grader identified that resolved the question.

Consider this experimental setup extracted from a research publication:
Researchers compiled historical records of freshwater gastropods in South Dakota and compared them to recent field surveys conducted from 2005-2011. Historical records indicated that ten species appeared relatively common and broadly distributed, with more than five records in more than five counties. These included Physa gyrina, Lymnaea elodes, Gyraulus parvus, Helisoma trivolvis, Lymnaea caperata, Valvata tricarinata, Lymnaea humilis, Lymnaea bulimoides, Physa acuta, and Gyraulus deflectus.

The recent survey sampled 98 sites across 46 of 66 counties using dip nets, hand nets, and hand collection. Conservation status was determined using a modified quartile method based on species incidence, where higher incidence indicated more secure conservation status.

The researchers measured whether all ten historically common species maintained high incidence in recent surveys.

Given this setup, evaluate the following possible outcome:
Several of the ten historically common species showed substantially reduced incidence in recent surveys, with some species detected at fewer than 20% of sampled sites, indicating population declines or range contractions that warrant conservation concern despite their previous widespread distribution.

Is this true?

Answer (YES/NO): YES